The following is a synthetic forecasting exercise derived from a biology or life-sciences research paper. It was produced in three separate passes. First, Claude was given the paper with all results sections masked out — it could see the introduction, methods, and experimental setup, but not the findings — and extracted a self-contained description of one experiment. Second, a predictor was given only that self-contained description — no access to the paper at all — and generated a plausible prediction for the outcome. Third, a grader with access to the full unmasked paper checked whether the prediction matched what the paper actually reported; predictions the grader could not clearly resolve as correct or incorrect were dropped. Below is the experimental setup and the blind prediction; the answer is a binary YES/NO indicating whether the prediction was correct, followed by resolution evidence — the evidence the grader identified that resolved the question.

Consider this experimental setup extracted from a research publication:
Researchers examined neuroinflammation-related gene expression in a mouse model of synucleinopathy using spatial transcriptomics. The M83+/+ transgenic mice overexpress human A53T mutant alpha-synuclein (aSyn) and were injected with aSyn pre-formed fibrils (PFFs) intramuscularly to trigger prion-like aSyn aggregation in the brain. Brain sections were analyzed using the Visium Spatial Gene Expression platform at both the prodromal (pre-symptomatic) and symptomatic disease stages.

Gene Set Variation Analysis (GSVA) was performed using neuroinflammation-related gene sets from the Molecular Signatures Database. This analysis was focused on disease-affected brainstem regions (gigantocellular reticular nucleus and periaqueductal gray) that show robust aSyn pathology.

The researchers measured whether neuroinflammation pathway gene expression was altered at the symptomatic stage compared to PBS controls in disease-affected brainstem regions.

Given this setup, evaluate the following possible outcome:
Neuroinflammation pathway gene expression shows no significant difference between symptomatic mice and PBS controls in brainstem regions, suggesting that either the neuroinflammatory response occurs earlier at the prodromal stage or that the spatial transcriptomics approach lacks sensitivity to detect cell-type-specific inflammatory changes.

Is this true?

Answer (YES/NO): NO